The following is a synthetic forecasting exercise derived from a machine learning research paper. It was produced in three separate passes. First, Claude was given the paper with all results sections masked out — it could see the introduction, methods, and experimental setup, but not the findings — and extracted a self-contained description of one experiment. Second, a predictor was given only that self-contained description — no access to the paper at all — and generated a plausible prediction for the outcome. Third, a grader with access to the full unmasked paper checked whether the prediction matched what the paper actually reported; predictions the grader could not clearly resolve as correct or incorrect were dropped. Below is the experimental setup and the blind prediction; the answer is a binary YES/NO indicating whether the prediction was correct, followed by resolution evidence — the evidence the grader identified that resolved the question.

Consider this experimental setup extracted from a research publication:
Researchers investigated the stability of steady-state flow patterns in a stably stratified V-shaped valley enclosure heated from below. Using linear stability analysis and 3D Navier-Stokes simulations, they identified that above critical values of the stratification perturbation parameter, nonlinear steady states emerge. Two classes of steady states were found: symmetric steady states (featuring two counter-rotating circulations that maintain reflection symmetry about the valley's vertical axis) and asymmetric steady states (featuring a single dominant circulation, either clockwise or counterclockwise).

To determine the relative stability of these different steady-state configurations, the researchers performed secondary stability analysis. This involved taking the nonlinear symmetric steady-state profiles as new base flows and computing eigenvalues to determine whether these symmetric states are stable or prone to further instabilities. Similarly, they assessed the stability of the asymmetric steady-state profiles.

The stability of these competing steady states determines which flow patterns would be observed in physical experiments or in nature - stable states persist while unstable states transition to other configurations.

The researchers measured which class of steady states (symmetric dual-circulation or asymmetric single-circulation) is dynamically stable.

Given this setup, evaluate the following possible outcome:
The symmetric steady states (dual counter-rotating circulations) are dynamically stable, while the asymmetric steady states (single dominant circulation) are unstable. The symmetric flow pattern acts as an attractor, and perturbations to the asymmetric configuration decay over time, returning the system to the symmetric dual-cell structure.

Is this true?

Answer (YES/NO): NO